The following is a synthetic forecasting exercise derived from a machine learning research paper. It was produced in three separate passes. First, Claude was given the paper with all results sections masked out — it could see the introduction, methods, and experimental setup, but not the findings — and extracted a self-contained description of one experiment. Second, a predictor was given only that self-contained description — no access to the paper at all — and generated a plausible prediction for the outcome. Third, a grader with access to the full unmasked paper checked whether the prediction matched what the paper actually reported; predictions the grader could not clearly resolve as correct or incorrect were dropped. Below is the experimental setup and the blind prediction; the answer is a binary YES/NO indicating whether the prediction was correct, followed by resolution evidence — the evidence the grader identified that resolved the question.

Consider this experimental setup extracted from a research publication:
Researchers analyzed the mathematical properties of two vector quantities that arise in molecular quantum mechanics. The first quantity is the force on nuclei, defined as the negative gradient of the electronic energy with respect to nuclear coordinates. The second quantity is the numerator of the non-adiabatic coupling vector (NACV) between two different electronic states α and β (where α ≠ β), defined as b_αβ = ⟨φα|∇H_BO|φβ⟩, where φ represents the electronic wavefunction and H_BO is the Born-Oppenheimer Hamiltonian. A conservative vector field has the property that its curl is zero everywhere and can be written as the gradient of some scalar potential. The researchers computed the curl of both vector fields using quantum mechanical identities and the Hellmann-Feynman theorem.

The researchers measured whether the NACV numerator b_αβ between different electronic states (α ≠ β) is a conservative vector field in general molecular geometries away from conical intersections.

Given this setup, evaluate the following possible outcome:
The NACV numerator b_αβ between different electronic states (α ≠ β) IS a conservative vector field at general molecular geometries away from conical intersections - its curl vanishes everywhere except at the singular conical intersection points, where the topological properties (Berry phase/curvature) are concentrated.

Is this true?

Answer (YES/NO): NO